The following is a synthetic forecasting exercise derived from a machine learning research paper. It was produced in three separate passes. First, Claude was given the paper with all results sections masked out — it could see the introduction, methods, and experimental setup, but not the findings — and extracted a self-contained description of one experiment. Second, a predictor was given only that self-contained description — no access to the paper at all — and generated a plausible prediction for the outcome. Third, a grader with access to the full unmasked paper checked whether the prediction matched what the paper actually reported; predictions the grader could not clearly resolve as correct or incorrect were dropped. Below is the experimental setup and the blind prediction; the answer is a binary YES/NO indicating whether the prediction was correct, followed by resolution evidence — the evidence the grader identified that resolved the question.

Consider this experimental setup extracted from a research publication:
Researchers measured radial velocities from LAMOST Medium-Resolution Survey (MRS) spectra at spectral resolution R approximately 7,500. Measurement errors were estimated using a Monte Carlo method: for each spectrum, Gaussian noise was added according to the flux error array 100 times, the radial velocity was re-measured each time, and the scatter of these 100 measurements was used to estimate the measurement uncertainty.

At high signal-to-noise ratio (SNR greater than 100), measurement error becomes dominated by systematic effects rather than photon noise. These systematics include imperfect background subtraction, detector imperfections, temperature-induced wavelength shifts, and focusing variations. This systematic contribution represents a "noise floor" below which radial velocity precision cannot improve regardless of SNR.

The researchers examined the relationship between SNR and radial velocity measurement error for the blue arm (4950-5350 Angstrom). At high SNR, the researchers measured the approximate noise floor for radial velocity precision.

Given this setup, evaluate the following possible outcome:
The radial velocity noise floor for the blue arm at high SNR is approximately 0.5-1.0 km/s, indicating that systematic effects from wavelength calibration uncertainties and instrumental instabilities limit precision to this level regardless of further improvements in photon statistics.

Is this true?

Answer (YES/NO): YES